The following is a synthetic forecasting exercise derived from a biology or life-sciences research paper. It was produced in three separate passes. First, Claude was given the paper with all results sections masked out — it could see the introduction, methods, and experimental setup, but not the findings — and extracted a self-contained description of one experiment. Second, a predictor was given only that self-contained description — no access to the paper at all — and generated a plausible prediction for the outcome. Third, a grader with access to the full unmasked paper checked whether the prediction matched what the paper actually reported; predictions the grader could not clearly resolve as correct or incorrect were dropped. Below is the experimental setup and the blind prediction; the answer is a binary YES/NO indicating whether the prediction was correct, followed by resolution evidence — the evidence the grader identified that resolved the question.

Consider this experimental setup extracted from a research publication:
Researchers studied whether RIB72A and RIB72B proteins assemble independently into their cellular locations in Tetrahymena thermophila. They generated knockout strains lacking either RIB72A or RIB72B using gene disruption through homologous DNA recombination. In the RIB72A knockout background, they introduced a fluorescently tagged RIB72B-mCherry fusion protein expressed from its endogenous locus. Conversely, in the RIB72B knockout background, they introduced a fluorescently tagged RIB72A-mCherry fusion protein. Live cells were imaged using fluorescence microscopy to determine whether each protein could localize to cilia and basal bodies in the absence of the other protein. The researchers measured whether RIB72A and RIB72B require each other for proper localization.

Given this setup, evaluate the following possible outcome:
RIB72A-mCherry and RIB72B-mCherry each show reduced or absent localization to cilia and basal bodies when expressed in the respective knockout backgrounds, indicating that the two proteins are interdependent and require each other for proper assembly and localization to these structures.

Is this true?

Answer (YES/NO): NO